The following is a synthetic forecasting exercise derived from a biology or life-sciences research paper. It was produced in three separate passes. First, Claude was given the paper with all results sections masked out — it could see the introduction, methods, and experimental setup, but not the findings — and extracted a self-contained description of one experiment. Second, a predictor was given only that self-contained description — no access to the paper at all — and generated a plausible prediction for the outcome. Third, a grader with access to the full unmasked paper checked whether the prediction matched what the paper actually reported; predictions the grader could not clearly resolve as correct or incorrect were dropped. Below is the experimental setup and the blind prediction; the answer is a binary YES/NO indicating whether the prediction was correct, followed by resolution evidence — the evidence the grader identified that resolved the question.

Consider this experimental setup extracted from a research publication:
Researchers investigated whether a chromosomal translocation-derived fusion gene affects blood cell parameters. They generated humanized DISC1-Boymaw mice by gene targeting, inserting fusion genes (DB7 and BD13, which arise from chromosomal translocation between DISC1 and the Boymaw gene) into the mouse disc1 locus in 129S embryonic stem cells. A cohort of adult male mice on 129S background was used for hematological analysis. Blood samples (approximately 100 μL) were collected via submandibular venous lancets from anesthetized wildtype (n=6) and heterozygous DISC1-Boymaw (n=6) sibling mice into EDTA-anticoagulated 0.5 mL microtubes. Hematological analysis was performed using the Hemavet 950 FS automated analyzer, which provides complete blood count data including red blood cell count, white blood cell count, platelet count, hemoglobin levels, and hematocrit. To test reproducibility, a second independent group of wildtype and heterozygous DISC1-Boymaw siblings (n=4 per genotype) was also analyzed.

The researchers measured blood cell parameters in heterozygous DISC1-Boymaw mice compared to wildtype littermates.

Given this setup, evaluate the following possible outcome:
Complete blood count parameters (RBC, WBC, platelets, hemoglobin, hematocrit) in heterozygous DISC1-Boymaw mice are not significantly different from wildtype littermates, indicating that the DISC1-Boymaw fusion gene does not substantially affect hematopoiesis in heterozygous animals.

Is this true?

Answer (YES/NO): NO